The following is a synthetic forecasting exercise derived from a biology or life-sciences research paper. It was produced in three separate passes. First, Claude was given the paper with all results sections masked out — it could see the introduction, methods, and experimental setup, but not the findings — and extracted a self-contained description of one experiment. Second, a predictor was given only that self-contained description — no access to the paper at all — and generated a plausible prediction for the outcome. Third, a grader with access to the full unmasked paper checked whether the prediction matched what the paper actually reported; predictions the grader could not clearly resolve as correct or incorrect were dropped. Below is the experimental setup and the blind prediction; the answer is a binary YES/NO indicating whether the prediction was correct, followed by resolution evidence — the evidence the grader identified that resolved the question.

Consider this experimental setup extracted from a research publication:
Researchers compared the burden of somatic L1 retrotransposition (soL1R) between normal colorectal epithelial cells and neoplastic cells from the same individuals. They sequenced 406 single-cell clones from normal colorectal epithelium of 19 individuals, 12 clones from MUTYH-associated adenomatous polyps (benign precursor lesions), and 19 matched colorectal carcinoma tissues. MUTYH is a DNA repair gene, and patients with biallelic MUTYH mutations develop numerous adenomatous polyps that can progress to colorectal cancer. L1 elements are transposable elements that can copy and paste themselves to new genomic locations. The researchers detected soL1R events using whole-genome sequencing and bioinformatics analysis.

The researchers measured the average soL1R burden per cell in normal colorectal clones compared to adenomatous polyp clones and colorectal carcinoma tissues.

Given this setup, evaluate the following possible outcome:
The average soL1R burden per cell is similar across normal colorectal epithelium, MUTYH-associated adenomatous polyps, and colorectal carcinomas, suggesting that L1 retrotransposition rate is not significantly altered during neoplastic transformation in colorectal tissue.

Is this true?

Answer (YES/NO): NO